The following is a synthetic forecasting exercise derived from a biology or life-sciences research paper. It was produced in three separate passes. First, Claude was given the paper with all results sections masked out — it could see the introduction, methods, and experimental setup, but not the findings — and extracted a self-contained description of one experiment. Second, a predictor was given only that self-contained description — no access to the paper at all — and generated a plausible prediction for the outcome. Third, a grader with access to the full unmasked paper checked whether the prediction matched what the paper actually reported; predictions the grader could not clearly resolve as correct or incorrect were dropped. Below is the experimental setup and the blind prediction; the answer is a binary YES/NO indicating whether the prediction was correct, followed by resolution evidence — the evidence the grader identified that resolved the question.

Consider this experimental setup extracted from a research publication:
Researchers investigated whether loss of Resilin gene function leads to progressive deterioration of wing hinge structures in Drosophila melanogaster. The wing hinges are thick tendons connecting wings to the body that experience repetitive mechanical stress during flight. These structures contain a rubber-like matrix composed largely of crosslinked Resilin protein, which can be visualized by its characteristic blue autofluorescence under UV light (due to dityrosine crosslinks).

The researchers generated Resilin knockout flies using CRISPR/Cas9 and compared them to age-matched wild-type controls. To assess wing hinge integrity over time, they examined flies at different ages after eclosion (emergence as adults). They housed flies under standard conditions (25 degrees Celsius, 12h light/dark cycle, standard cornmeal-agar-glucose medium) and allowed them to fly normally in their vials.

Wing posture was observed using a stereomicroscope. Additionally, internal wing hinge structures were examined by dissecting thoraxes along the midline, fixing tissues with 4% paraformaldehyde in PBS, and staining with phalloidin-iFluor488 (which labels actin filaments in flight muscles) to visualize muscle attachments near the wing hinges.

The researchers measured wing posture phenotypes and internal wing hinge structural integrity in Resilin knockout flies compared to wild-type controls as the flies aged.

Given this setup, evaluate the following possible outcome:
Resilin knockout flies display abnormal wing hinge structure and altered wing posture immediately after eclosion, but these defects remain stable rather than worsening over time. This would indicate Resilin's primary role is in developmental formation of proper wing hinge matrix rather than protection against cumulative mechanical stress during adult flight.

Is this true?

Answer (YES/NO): NO